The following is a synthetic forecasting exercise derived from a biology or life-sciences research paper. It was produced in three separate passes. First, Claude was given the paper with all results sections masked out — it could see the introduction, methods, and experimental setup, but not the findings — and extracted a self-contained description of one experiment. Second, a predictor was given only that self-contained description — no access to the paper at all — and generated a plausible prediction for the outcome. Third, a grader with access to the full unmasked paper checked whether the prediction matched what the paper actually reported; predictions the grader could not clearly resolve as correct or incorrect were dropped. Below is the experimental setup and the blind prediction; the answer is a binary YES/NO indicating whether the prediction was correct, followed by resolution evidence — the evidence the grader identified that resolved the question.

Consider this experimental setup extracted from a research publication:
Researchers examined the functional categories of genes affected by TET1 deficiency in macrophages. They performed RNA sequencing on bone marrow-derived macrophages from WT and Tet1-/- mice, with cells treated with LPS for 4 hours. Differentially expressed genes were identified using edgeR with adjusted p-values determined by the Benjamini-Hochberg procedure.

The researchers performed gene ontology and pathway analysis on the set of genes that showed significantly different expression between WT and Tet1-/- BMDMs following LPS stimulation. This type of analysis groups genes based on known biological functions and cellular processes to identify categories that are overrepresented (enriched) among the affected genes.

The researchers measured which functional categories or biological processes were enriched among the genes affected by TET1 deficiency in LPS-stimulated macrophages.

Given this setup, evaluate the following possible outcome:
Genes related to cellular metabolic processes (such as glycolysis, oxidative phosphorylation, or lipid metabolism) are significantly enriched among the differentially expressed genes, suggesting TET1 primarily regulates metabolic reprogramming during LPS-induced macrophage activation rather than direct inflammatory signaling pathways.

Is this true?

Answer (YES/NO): NO